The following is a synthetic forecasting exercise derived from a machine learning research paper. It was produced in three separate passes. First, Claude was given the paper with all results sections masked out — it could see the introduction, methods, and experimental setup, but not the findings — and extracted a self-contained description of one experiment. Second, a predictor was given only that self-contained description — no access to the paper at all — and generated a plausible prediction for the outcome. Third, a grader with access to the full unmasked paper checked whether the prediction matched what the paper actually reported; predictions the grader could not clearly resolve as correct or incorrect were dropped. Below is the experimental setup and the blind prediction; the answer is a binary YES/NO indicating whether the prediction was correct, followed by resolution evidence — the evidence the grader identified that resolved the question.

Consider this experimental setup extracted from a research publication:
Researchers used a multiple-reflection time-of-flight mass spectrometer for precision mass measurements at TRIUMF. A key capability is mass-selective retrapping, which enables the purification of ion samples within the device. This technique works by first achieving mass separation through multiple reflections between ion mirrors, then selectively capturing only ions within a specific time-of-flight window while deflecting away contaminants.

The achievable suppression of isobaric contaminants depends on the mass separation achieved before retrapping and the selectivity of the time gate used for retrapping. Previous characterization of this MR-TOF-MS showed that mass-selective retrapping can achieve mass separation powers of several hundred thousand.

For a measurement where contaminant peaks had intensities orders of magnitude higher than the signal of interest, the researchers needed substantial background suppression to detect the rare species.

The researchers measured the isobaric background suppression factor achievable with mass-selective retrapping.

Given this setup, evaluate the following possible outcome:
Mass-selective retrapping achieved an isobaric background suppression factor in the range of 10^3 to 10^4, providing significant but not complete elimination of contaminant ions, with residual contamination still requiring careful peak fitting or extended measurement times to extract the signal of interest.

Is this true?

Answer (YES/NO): NO